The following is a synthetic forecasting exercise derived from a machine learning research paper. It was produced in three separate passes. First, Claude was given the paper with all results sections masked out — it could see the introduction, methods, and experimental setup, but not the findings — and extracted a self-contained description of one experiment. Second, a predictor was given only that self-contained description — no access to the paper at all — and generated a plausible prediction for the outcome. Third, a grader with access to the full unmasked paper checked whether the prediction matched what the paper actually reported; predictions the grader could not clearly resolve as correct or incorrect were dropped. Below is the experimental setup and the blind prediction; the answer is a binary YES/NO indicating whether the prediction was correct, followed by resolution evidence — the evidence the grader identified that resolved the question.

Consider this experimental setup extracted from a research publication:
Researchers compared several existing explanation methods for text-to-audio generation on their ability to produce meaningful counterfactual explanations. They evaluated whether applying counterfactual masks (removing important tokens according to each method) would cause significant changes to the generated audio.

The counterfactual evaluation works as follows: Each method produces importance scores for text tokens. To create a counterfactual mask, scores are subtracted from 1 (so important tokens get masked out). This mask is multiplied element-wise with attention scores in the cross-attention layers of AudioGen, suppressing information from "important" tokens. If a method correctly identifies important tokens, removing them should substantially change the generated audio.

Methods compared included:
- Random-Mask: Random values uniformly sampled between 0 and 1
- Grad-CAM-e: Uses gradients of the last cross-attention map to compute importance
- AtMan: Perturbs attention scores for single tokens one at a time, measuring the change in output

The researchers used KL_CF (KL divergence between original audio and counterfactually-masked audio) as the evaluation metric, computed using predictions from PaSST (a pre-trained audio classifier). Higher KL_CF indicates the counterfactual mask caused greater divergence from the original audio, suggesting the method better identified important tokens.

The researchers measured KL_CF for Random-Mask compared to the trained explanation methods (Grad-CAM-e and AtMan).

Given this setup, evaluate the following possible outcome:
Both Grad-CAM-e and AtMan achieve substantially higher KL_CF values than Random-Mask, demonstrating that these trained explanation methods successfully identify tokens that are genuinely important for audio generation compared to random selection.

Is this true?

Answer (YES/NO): YES